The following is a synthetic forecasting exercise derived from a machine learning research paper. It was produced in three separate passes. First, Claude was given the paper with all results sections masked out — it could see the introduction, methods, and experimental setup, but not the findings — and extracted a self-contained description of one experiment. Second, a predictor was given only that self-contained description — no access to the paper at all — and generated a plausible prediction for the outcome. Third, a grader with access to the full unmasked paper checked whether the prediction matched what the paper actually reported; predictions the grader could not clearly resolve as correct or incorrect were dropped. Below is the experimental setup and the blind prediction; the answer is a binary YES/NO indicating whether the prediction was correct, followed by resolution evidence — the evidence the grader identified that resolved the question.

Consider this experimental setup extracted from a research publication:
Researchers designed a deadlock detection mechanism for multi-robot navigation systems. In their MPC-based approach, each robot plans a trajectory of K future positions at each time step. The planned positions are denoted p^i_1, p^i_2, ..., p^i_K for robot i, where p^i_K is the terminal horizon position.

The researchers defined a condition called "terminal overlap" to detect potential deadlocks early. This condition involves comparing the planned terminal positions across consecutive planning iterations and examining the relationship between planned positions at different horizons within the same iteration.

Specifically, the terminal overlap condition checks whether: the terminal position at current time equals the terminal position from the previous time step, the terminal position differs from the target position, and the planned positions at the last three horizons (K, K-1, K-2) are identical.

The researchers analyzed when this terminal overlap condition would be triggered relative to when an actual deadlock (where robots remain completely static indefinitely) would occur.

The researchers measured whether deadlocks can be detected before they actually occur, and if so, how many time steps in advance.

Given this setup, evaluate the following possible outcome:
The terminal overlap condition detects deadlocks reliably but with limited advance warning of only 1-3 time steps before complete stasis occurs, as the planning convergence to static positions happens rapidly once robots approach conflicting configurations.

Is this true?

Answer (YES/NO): NO